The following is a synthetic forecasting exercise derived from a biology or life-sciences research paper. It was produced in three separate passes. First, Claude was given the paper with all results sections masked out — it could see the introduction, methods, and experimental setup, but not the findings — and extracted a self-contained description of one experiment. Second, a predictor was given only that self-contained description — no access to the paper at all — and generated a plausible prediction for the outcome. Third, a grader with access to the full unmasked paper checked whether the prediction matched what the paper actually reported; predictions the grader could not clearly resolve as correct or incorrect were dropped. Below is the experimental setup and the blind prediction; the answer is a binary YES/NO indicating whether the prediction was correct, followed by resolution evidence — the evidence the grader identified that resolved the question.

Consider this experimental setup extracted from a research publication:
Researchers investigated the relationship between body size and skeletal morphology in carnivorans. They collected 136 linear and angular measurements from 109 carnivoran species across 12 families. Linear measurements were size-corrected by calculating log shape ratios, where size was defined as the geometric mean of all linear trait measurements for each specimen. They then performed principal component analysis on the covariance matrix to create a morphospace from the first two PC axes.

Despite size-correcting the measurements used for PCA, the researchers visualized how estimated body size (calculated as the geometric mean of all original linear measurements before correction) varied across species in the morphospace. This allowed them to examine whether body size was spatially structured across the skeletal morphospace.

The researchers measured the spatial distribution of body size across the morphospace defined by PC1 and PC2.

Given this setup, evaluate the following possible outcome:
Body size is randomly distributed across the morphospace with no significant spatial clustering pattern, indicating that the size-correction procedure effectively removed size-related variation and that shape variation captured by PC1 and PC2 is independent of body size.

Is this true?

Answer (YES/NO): NO